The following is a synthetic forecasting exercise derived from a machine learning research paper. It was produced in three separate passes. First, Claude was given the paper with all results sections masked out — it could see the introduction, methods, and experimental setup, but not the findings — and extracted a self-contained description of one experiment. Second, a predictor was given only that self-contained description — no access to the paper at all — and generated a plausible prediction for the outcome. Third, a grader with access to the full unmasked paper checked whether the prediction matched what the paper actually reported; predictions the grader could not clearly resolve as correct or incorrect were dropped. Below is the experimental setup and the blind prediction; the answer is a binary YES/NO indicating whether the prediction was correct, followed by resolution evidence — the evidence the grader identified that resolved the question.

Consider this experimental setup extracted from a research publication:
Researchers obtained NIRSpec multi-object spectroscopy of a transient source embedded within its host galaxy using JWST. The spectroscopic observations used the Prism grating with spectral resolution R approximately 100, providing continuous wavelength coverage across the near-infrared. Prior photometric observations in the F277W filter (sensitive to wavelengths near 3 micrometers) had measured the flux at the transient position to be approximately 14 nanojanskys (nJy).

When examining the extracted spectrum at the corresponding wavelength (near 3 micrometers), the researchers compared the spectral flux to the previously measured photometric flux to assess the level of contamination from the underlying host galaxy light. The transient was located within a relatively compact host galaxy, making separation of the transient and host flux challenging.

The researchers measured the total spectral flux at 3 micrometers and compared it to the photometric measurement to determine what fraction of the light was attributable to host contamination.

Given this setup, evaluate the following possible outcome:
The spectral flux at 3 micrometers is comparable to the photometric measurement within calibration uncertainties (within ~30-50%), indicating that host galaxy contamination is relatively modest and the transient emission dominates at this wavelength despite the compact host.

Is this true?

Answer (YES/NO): NO